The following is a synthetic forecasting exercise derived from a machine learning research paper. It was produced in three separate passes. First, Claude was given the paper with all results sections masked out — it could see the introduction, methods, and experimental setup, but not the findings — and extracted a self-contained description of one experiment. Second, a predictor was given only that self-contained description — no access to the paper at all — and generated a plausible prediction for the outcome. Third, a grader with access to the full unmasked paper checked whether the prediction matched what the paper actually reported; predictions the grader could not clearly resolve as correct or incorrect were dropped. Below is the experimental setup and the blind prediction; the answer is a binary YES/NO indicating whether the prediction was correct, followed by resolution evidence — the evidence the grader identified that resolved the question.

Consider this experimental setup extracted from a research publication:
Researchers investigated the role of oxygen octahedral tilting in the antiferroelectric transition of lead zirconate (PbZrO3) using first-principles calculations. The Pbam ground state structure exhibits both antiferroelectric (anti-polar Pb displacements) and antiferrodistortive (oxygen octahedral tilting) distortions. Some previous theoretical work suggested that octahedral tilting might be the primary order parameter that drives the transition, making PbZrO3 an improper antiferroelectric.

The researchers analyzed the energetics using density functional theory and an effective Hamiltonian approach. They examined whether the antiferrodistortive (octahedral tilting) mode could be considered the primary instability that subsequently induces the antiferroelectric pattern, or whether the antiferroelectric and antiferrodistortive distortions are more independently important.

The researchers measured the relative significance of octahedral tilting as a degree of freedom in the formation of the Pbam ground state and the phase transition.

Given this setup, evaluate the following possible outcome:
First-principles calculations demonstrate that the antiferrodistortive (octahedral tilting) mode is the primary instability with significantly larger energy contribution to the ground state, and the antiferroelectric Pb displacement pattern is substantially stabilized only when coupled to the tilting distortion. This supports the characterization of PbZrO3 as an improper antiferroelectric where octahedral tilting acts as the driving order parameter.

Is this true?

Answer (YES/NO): NO